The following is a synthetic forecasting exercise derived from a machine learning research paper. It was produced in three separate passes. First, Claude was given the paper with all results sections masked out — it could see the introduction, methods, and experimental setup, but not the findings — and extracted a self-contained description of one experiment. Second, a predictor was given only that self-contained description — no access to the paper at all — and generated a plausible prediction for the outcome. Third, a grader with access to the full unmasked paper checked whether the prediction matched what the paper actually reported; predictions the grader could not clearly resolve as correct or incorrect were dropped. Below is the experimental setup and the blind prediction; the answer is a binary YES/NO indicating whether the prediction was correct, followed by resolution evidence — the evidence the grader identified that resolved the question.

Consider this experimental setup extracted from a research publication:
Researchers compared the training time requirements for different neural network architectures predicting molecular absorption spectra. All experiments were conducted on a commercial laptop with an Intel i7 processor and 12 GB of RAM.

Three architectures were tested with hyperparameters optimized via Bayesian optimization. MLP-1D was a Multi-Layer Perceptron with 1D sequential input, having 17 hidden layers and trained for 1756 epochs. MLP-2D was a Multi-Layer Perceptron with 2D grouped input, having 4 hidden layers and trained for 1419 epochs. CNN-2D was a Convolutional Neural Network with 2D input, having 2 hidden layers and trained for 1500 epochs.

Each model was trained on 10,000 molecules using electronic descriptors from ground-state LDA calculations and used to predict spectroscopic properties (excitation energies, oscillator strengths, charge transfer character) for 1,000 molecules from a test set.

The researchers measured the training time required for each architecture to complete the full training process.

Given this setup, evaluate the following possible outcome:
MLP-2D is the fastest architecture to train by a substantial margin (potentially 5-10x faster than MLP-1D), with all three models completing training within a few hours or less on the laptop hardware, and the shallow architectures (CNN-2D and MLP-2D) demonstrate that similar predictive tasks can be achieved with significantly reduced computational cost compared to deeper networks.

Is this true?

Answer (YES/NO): NO